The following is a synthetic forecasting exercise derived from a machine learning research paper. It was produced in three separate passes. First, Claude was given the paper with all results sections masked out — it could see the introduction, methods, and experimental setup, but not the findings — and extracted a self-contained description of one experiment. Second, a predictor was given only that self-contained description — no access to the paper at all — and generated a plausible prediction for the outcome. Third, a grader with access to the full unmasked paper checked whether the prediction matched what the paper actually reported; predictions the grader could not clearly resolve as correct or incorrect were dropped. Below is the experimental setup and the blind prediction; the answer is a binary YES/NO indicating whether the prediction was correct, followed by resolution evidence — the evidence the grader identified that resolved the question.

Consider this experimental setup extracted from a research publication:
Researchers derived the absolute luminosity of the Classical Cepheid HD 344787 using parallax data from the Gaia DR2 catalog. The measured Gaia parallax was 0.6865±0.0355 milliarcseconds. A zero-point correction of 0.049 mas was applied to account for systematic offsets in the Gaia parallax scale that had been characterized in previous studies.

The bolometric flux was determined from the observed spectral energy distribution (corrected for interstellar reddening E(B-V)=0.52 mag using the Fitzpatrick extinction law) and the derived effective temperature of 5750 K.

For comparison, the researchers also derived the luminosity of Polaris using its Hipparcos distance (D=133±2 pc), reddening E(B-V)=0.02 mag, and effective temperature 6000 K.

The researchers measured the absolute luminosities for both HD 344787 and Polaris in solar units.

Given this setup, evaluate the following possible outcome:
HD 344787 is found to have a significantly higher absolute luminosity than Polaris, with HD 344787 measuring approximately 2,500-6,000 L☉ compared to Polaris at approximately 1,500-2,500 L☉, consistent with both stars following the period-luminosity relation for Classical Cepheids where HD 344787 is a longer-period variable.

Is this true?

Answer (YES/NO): NO